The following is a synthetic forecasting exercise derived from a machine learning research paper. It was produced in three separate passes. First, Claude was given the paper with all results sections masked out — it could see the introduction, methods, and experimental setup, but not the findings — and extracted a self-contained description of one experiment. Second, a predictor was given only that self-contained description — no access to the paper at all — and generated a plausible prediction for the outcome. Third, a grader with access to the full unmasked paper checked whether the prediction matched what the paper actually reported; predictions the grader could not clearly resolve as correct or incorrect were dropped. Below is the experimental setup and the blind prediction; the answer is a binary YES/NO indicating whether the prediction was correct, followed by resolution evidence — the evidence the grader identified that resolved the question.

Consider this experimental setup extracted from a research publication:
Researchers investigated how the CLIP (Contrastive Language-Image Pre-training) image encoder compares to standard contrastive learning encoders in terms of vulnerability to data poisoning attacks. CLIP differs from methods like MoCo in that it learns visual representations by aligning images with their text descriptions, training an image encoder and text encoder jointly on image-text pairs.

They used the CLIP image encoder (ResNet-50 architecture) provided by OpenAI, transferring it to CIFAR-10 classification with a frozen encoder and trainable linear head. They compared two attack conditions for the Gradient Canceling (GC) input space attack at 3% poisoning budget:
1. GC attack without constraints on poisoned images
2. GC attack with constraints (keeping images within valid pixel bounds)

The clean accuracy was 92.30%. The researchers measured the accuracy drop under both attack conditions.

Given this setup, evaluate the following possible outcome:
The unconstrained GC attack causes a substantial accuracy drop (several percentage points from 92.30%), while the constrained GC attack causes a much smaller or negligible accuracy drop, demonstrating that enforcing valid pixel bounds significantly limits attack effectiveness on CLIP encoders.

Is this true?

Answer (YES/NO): YES